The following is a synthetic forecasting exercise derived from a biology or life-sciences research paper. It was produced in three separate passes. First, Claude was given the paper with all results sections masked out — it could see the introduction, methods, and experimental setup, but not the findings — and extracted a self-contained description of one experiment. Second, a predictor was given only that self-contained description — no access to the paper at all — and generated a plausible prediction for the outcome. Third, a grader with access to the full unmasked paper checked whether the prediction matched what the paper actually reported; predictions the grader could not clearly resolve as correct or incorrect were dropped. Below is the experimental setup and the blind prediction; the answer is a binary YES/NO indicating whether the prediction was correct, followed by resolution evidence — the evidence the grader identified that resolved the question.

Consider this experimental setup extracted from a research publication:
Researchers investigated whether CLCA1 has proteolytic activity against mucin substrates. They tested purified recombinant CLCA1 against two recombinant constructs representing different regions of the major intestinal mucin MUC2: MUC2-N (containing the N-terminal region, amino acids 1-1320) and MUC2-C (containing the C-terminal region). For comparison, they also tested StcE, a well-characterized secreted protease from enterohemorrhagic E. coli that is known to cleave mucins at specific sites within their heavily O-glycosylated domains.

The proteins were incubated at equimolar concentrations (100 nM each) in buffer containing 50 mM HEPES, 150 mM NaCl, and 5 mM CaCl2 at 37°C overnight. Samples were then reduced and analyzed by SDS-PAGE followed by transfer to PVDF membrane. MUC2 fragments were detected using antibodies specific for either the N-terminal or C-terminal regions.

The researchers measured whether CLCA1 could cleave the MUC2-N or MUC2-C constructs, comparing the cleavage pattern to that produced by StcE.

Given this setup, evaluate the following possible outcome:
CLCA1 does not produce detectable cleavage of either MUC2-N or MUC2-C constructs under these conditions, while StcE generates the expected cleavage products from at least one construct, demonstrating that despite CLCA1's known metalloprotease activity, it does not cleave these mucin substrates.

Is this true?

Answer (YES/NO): NO